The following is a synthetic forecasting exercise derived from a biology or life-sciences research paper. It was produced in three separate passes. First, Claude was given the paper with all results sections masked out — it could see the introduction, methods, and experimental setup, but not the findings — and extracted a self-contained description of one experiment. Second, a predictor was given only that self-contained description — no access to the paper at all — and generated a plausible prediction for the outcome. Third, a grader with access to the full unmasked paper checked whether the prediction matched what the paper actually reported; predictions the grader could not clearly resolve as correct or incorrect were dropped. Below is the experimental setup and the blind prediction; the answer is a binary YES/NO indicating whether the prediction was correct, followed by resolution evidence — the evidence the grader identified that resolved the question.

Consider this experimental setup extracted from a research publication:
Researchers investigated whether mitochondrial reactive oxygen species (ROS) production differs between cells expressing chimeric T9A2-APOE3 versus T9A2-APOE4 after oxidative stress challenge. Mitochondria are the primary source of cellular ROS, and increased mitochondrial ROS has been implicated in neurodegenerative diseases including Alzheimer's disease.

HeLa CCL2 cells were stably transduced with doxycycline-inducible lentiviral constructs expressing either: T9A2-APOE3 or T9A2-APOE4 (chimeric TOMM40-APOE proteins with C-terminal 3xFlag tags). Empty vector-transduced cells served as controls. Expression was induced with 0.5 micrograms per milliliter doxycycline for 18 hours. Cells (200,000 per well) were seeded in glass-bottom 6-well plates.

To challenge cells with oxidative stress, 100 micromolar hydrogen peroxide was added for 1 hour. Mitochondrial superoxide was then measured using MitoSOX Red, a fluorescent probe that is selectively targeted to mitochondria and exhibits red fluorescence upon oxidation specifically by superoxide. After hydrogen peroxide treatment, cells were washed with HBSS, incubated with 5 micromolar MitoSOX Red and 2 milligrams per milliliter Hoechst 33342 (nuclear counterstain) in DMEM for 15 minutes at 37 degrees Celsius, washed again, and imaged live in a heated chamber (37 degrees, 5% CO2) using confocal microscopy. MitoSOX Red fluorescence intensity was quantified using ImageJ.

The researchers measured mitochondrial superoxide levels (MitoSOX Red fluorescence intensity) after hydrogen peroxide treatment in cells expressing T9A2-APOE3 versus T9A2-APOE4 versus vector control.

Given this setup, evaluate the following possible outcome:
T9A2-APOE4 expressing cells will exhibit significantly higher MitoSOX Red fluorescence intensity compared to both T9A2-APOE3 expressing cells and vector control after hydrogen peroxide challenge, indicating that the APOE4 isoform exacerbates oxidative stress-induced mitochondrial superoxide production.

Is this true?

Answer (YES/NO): NO